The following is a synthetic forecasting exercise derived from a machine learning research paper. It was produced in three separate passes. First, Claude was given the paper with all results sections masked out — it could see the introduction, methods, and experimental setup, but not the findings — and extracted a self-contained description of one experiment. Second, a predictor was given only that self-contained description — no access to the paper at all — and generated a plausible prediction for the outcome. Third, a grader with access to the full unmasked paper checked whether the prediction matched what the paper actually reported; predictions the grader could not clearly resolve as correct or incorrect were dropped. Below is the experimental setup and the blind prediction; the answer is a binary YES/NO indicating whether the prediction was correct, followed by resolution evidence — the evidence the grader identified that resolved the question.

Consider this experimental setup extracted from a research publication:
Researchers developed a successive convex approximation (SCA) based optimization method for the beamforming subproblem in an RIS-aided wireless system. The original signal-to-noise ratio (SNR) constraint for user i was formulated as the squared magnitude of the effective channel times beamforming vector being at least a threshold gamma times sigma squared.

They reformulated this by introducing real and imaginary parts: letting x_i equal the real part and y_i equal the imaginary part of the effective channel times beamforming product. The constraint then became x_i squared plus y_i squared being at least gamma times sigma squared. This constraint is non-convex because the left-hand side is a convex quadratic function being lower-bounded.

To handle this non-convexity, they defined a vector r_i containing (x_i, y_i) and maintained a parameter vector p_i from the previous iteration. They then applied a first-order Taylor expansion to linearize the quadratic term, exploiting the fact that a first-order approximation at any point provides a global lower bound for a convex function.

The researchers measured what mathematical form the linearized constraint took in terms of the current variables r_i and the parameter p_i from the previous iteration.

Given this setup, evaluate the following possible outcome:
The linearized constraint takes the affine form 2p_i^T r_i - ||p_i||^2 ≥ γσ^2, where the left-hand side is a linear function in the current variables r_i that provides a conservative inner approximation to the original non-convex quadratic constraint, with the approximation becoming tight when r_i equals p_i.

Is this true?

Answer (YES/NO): YES